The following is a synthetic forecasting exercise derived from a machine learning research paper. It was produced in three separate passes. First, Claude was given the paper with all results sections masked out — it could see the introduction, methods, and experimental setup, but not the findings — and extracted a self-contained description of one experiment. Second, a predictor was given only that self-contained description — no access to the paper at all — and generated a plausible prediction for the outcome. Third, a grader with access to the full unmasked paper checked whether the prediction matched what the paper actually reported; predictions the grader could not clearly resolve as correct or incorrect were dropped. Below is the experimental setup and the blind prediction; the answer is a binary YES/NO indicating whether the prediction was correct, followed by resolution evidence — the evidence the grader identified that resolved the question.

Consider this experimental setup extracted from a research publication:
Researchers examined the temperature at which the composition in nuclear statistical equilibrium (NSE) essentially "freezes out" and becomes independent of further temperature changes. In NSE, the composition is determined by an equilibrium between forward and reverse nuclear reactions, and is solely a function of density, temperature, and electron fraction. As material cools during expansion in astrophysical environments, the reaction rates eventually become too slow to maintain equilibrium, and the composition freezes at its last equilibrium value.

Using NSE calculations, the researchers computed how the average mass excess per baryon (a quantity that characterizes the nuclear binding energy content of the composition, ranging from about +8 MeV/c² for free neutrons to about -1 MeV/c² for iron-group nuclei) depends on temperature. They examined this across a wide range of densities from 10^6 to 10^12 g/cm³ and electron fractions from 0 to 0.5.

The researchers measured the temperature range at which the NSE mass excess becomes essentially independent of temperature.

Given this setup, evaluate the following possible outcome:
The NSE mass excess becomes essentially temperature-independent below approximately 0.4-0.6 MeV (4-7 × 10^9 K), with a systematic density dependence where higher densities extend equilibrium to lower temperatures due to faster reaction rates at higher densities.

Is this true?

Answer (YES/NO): NO